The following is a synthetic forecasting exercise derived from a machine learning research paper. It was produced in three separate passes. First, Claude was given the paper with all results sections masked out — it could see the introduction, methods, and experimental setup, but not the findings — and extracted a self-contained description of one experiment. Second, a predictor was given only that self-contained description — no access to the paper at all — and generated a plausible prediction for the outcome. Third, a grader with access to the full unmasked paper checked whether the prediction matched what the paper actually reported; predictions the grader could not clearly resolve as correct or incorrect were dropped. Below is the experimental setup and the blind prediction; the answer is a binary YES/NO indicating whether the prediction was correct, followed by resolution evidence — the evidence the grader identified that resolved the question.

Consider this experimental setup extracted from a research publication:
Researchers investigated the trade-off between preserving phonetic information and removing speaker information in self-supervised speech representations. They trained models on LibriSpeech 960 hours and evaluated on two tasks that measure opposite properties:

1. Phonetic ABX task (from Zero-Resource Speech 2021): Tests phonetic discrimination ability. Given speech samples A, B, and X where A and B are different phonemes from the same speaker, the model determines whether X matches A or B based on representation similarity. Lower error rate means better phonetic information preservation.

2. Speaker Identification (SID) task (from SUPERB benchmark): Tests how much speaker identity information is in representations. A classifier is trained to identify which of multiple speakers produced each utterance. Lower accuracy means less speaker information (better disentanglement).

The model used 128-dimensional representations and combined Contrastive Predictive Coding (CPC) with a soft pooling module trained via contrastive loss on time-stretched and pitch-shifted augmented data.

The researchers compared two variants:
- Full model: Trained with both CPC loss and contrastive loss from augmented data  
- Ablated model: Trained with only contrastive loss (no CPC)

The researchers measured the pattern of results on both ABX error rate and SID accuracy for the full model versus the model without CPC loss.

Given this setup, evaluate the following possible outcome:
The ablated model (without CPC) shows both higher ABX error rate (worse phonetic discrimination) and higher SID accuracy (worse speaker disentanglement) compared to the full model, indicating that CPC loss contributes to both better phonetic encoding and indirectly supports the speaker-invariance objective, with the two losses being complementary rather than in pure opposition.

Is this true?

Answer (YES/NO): NO